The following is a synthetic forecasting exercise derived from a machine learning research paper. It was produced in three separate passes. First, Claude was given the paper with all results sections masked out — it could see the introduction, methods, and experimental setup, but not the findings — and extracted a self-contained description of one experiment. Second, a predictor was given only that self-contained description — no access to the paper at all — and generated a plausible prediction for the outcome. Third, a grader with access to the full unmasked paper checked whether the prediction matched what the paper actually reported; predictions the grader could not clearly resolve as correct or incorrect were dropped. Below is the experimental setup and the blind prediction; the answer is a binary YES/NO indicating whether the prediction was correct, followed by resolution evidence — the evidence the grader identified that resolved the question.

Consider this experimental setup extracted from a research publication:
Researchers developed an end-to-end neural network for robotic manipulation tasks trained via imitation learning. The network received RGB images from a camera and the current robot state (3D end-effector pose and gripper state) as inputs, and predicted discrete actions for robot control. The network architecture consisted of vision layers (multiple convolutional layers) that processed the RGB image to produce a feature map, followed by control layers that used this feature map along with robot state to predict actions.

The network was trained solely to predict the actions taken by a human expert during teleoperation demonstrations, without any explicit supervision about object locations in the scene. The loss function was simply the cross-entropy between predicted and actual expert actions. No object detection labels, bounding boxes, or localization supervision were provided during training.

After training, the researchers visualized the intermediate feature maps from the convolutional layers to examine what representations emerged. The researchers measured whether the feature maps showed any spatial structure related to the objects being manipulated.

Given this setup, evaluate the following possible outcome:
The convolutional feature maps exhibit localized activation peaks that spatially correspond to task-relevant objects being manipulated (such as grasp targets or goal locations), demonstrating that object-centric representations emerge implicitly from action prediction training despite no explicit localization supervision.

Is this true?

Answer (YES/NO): YES